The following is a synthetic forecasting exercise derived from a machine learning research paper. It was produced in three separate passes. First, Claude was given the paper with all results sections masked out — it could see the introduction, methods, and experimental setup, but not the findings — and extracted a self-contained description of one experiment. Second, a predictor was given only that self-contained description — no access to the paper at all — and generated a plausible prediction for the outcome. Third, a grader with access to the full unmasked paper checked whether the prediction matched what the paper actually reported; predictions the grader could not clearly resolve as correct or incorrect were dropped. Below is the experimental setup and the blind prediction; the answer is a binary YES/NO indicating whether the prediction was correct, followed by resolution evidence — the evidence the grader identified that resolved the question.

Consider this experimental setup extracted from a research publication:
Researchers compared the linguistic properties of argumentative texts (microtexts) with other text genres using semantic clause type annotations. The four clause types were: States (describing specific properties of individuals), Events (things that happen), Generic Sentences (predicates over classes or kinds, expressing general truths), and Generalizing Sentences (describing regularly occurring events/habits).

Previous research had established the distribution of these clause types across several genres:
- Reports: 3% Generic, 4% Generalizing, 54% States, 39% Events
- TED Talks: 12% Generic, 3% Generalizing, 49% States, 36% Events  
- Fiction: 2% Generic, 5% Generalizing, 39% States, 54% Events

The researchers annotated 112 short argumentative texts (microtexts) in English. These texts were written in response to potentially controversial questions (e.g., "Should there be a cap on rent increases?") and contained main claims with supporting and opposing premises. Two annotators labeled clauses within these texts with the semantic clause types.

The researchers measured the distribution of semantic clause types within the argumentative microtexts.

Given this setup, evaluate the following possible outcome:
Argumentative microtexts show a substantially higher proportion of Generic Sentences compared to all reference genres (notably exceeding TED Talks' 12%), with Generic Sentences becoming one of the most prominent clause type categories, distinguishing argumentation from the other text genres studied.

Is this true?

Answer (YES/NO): YES